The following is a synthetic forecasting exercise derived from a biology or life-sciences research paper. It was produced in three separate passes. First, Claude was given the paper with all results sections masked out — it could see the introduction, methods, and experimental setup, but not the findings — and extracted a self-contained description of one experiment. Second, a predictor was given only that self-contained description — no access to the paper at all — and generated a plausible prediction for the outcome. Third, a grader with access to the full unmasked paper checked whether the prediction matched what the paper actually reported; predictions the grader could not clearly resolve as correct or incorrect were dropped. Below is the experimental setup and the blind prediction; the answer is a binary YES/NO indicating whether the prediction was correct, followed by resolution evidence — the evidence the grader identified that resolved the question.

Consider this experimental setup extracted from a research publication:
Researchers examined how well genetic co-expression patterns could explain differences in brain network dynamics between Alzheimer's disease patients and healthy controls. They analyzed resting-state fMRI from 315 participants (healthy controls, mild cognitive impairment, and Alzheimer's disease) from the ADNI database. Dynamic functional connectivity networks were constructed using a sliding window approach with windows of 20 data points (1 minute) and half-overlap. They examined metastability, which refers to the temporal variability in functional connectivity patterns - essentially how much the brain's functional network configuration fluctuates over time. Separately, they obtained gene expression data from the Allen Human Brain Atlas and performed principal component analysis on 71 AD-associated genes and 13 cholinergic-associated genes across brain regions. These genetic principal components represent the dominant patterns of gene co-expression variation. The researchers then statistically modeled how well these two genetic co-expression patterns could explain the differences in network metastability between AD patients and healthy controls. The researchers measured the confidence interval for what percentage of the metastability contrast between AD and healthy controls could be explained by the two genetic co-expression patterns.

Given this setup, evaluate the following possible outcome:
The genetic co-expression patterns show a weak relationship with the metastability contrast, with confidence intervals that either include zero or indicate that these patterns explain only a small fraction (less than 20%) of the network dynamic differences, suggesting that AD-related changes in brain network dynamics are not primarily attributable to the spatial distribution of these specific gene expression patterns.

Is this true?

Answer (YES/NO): NO